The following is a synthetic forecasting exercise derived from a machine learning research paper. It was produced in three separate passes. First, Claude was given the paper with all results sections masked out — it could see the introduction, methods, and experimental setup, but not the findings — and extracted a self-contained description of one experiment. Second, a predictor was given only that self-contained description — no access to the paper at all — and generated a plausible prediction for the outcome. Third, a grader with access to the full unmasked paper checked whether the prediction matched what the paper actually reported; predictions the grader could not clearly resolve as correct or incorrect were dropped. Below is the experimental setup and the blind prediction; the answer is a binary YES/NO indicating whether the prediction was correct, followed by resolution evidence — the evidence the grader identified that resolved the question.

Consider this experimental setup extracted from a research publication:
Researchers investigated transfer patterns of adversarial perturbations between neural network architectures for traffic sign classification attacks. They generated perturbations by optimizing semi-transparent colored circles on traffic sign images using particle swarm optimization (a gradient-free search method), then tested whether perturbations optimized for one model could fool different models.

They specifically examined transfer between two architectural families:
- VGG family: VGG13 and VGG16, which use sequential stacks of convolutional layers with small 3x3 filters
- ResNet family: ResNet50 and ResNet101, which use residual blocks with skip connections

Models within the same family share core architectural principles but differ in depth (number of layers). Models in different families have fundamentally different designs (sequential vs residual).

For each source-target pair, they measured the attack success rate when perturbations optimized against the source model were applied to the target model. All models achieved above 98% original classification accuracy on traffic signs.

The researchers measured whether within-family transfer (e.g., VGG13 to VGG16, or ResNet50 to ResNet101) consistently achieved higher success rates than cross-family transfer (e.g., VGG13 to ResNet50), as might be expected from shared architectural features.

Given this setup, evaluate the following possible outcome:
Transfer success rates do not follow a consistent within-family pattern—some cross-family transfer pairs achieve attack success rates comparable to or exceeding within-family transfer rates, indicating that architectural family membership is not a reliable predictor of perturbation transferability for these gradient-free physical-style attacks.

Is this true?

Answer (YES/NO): YES